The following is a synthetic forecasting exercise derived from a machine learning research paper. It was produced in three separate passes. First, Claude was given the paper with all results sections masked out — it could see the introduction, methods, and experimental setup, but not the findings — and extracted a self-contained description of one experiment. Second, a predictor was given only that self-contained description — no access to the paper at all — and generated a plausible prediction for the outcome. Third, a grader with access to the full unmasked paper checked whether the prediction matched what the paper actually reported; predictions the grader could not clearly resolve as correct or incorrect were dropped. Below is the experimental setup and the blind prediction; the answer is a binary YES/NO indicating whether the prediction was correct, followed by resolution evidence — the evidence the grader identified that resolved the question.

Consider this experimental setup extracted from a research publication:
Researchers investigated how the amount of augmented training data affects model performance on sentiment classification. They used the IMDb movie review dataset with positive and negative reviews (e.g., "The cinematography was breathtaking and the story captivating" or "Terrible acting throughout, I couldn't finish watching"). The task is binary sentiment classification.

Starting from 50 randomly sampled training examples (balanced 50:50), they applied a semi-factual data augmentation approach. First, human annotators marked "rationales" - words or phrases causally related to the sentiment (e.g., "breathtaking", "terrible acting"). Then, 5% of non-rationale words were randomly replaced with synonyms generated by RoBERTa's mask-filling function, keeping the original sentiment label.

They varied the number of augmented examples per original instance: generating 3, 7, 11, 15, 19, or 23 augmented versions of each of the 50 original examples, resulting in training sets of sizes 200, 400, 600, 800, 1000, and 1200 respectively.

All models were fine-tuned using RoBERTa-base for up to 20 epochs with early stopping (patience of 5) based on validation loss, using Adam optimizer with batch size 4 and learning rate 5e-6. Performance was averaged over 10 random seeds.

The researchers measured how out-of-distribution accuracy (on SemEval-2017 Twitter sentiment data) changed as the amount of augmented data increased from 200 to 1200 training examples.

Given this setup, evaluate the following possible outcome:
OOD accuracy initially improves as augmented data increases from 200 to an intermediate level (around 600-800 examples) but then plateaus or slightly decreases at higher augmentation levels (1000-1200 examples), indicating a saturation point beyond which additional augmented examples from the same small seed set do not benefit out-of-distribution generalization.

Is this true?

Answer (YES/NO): NO